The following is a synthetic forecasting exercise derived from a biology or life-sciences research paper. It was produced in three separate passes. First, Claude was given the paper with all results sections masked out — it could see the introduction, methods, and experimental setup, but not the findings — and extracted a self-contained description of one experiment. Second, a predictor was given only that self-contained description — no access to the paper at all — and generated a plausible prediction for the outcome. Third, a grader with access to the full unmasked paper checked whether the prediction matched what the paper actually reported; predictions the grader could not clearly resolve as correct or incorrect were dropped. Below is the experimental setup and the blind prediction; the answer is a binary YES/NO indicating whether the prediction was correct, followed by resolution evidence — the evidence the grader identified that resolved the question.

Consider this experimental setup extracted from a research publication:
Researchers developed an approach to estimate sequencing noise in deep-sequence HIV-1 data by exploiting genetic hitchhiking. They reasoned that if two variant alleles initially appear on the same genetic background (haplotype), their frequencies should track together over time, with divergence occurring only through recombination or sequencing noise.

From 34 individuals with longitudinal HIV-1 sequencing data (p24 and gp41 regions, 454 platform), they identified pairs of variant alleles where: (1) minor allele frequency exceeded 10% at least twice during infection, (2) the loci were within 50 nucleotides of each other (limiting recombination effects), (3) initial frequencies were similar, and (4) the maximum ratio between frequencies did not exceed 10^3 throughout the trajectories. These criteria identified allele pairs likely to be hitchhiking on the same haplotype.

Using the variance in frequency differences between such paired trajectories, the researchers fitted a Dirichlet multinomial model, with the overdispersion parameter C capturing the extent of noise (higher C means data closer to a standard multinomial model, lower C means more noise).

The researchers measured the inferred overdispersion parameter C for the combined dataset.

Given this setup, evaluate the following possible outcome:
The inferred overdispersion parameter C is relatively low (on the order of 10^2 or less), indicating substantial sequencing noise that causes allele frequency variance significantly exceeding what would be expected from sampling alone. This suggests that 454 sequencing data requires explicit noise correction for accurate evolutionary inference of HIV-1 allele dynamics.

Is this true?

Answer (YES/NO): YES